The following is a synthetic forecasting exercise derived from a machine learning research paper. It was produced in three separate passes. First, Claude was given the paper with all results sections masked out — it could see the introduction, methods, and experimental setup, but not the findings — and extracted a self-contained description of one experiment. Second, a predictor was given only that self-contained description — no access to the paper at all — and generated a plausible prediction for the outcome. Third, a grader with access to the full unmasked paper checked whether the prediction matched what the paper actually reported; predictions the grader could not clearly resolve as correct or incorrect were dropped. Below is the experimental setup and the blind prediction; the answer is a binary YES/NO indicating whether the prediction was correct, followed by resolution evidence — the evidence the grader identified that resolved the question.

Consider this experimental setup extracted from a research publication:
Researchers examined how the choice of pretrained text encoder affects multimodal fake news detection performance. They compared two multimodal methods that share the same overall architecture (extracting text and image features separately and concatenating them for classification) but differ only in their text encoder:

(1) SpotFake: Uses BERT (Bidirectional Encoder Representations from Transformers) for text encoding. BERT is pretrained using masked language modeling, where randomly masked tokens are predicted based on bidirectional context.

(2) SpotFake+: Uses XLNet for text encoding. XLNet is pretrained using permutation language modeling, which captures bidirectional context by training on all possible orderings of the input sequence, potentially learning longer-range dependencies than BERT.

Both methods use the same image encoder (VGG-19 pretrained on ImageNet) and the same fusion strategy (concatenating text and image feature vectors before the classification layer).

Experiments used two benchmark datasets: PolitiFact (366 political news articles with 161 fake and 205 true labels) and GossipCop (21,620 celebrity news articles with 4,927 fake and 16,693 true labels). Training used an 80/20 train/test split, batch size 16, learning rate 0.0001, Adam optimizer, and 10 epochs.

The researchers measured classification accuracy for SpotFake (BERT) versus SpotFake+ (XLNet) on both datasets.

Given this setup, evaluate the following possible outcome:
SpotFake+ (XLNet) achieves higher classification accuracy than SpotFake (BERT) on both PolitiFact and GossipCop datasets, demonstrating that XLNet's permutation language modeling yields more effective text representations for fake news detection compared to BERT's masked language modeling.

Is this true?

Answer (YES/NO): YES